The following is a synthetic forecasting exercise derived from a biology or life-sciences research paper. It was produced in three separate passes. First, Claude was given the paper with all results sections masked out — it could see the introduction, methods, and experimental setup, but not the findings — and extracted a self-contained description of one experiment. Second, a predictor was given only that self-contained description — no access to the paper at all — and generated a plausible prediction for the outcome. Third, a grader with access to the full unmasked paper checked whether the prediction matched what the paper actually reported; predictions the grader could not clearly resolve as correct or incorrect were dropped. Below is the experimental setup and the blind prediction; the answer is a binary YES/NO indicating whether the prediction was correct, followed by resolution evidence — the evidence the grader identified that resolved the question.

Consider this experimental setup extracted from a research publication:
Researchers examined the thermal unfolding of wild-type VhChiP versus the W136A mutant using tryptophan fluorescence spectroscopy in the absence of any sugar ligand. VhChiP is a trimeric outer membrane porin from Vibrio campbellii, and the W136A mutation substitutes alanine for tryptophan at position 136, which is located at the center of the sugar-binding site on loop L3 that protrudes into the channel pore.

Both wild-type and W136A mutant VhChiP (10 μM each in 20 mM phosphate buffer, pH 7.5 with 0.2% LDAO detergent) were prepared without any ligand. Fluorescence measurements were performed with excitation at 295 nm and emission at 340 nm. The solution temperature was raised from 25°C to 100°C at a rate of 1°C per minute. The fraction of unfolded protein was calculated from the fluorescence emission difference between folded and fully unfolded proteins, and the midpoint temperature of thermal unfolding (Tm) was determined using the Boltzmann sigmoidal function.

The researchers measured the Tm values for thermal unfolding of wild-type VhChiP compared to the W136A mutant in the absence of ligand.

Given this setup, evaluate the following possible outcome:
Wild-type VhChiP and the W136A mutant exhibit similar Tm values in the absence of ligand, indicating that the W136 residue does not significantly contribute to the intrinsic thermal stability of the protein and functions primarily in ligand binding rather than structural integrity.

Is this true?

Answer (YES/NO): NO